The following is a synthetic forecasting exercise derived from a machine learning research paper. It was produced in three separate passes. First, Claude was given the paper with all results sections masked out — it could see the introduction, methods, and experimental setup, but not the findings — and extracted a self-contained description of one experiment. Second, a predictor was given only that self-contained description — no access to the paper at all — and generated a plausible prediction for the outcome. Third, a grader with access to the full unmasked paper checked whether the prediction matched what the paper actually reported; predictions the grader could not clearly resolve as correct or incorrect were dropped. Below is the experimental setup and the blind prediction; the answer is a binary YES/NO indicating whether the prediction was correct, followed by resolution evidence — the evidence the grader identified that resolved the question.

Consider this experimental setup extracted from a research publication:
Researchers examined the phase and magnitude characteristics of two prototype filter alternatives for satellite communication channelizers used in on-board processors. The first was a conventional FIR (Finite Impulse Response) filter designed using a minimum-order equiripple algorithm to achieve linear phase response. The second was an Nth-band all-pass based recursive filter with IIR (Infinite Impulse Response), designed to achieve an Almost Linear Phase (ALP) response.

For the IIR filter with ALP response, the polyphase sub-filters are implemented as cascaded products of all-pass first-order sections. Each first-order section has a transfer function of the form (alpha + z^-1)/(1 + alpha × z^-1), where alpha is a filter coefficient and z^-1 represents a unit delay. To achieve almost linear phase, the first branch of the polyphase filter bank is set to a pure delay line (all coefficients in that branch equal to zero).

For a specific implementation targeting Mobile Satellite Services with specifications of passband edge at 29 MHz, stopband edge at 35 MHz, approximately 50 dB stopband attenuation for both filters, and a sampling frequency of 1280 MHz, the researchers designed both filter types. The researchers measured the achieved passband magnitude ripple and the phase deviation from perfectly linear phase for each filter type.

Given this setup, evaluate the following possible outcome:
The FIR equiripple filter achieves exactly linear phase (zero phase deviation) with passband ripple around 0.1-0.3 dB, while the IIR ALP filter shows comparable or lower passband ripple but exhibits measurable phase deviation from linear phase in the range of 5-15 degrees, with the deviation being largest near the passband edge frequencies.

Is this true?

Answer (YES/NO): NO